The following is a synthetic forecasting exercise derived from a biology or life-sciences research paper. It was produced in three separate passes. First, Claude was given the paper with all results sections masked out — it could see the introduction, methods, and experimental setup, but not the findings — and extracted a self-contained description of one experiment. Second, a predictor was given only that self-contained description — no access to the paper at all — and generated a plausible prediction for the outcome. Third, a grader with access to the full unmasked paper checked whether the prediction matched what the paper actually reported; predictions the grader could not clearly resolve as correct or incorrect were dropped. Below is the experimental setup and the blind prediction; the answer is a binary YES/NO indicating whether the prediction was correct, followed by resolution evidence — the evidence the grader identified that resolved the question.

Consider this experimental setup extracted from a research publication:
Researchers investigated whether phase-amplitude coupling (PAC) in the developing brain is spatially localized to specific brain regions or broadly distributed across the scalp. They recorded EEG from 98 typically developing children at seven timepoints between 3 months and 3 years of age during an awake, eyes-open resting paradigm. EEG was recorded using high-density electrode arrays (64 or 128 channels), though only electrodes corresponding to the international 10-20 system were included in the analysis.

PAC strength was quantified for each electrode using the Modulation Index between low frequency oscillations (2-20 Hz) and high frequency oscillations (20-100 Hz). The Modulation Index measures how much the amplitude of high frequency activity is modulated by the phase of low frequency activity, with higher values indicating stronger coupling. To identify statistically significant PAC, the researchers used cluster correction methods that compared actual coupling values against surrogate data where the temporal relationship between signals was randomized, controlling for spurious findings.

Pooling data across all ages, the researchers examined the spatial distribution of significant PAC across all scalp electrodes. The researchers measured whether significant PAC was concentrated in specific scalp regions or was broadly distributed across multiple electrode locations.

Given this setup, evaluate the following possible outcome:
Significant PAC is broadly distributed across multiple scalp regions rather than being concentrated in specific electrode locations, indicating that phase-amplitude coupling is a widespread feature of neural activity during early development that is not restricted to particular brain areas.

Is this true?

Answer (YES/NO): YES